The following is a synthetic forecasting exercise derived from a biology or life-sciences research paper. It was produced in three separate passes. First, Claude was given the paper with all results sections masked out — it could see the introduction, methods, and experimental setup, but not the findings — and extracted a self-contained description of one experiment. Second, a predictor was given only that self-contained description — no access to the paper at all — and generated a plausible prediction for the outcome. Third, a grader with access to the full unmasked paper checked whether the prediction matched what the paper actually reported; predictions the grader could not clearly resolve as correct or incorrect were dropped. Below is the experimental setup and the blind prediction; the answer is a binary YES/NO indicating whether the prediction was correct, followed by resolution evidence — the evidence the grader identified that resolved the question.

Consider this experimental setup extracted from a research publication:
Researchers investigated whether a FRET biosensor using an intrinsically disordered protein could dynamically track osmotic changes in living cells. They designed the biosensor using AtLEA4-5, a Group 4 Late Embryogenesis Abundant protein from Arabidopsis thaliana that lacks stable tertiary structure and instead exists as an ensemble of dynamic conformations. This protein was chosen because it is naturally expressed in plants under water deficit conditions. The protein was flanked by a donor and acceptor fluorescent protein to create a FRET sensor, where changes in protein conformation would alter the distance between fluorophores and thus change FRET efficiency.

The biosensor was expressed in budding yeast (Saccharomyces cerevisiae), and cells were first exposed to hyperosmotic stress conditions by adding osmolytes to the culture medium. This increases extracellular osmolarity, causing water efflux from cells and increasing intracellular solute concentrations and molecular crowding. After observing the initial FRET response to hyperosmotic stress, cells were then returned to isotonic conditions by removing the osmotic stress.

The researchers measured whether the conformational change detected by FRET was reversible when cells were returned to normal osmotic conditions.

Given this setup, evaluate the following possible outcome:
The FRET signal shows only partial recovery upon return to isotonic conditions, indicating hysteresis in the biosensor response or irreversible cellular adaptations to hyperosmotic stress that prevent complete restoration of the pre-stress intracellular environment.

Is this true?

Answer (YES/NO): NO